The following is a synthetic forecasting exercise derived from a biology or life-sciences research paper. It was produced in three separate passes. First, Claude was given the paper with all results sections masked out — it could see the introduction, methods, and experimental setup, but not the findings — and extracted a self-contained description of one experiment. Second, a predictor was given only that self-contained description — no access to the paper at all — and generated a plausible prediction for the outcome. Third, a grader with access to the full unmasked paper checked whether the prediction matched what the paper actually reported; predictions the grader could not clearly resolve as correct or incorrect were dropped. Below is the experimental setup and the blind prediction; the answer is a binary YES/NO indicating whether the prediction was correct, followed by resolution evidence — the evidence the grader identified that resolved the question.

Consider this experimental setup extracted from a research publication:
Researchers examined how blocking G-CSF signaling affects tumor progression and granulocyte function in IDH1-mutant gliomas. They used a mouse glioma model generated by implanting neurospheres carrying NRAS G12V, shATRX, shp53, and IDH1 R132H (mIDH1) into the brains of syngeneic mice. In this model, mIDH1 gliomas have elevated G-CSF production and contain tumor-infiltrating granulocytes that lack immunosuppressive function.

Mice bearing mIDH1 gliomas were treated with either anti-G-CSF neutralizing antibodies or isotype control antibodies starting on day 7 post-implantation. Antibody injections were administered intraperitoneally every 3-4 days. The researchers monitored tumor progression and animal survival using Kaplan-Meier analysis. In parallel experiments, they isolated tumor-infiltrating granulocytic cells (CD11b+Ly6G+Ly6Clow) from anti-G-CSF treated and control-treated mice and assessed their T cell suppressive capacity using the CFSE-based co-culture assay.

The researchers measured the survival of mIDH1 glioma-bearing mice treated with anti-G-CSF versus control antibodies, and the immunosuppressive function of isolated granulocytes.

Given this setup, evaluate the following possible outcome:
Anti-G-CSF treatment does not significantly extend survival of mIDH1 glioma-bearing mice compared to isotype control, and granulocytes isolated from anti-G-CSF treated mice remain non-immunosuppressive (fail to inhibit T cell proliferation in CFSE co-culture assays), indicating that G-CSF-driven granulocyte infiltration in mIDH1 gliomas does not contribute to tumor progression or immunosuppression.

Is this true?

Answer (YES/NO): NO